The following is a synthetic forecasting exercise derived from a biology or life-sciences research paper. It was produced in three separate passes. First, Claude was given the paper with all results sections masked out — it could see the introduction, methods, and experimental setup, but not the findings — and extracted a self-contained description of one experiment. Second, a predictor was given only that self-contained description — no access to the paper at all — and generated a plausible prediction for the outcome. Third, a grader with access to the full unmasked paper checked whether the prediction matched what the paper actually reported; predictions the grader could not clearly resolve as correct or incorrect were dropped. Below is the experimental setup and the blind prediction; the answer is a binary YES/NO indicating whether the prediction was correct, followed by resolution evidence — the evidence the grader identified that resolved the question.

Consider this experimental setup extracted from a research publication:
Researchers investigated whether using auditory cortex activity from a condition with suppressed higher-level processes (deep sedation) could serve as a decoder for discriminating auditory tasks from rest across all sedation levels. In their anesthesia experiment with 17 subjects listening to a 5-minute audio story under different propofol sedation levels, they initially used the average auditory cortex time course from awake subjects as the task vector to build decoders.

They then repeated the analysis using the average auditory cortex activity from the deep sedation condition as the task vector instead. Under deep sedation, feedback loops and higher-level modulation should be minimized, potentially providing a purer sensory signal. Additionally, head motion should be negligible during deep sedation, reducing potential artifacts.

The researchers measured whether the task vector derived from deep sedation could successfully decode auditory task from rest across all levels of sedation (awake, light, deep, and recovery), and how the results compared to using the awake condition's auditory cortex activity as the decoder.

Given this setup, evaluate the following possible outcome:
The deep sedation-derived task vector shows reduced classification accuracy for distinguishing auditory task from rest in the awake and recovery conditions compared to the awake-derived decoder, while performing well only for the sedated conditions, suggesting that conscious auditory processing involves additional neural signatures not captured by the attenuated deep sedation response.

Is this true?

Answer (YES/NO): NO